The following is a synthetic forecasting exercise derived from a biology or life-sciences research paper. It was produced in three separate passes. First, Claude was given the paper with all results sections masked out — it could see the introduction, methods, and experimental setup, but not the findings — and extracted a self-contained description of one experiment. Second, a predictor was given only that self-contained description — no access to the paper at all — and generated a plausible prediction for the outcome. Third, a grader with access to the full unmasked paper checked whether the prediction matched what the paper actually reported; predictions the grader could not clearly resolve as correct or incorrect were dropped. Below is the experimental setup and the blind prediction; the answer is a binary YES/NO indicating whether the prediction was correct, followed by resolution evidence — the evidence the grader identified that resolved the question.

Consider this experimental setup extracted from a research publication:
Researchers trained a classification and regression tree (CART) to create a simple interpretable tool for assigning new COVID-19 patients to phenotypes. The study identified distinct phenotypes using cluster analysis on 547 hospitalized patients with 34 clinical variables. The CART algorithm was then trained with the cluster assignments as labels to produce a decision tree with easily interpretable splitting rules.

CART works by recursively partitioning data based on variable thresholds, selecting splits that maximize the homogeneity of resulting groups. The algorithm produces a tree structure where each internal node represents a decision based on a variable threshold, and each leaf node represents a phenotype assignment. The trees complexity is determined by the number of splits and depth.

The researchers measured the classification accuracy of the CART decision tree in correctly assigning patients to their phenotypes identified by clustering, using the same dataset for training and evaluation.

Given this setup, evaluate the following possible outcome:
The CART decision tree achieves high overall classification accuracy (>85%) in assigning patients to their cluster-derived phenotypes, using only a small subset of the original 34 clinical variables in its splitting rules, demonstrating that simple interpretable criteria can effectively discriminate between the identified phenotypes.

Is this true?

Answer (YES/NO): NO